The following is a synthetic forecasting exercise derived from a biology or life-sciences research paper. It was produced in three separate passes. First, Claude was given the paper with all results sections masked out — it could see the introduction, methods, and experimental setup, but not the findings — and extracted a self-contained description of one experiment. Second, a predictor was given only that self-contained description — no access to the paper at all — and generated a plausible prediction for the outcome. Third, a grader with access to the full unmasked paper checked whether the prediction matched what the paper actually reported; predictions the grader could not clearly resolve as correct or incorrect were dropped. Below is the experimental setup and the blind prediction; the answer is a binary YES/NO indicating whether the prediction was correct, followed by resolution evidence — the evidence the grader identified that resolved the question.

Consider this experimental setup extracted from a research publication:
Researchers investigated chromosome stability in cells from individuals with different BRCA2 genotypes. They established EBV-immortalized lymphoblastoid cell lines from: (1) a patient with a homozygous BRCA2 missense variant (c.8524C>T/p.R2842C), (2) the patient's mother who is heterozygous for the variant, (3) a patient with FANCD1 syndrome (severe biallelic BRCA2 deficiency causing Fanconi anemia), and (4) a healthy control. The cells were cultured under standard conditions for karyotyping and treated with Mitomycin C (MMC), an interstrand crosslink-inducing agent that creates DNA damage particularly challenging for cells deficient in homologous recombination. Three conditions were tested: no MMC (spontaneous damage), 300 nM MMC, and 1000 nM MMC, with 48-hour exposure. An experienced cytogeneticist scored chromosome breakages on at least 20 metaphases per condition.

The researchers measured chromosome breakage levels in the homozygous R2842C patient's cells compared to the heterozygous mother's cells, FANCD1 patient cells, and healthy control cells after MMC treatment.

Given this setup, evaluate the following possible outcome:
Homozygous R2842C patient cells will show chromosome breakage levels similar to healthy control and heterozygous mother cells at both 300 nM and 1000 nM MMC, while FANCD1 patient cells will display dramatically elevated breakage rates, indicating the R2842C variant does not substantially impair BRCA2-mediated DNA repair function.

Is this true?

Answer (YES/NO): NO